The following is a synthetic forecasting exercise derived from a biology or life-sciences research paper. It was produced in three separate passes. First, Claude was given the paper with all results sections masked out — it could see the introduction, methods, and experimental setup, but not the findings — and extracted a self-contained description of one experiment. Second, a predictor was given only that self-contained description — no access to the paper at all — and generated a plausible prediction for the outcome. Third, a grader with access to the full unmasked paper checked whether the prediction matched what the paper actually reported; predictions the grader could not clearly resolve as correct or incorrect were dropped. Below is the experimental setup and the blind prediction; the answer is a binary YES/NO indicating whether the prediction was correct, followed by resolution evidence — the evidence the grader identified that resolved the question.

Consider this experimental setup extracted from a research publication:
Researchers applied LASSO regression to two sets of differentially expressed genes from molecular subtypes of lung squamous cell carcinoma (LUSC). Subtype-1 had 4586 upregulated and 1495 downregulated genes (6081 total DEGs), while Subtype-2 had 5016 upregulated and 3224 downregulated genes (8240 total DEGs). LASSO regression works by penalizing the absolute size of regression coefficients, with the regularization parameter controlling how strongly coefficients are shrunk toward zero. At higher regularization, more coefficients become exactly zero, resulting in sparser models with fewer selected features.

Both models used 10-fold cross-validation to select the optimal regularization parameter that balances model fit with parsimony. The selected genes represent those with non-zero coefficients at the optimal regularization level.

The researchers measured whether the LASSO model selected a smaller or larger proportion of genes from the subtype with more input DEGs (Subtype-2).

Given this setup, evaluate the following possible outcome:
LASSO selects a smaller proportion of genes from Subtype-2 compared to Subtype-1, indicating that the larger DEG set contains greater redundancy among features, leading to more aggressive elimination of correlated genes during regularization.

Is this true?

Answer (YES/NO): YES